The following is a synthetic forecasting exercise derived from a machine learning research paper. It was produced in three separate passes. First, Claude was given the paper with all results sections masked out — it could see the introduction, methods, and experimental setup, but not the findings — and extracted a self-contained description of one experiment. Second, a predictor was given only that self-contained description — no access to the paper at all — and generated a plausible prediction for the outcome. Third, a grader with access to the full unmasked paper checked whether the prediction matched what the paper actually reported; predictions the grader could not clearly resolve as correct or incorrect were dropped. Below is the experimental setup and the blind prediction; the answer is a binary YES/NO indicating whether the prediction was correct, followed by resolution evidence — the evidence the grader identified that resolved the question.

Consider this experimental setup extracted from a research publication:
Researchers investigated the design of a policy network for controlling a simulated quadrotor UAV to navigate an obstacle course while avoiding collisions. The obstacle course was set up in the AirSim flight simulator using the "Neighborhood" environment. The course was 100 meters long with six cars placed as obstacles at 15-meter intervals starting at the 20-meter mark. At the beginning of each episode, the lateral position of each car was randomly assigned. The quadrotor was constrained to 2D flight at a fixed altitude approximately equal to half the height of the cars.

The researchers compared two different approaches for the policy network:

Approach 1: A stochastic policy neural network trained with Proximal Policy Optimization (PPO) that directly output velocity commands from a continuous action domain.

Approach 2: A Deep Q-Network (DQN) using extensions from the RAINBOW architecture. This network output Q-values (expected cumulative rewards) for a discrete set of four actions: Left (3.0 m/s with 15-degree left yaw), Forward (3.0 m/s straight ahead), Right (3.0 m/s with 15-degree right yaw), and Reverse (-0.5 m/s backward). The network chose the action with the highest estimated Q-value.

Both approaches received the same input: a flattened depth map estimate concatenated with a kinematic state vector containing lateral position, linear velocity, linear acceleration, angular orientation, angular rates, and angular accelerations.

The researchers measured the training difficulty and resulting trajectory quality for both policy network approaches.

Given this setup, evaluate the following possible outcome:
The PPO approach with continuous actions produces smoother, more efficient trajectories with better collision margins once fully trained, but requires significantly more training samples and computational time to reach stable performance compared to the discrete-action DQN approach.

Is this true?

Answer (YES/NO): NO